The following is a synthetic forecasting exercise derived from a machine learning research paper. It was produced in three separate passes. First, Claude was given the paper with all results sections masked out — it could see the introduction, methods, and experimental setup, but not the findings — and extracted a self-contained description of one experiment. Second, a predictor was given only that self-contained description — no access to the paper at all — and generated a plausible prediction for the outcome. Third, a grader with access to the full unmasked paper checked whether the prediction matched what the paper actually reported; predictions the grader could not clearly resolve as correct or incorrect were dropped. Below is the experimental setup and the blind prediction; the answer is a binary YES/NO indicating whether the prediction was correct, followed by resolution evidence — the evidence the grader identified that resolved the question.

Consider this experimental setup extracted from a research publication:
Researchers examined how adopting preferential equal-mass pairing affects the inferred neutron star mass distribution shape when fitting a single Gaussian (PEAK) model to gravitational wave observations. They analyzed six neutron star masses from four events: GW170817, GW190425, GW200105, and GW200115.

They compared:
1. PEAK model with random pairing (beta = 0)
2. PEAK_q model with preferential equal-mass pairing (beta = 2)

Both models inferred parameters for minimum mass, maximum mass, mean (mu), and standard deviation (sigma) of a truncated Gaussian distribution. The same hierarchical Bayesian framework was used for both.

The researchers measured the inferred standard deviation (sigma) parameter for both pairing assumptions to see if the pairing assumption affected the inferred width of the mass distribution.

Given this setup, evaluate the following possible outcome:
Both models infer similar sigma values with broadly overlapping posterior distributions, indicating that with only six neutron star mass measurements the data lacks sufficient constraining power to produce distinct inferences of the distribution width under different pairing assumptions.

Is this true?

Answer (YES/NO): NO